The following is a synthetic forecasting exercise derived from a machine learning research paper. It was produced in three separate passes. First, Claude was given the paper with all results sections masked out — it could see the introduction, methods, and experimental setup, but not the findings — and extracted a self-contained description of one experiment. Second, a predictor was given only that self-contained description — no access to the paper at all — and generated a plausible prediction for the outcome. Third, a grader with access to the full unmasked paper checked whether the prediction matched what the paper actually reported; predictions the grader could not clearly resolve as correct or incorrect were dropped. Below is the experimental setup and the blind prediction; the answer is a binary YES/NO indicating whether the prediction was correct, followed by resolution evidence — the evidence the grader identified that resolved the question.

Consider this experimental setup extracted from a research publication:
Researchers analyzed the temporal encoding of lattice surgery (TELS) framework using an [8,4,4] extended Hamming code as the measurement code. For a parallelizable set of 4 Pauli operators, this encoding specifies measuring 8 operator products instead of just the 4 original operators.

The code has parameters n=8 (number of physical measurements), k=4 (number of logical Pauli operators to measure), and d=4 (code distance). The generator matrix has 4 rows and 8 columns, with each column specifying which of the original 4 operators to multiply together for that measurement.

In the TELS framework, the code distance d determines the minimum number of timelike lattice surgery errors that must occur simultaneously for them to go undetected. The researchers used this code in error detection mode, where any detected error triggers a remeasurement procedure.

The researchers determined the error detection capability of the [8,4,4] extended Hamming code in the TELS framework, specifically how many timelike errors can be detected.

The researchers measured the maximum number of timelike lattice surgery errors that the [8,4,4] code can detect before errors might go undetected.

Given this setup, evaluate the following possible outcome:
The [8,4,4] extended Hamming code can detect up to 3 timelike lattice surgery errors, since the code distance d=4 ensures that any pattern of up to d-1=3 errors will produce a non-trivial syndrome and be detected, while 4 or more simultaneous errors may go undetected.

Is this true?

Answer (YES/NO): YES